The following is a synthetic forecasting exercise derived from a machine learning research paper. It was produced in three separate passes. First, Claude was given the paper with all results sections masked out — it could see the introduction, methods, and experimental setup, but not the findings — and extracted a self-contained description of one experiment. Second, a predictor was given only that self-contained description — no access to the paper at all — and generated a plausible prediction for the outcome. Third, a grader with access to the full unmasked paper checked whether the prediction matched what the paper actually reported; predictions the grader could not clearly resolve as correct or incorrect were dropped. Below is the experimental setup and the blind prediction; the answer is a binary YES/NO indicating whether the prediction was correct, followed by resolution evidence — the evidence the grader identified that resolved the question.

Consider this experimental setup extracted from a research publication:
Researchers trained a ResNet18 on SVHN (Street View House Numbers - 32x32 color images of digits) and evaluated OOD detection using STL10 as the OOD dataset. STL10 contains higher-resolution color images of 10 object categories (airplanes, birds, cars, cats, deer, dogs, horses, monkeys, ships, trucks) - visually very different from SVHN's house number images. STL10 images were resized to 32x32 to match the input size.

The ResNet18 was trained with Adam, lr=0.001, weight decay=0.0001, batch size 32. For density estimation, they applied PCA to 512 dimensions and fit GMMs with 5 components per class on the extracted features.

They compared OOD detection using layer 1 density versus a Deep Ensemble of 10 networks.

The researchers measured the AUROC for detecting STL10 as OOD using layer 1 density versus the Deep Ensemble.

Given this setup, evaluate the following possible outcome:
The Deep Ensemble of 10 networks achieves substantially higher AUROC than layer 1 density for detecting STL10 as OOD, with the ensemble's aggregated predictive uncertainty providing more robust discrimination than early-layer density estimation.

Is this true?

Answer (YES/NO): NO